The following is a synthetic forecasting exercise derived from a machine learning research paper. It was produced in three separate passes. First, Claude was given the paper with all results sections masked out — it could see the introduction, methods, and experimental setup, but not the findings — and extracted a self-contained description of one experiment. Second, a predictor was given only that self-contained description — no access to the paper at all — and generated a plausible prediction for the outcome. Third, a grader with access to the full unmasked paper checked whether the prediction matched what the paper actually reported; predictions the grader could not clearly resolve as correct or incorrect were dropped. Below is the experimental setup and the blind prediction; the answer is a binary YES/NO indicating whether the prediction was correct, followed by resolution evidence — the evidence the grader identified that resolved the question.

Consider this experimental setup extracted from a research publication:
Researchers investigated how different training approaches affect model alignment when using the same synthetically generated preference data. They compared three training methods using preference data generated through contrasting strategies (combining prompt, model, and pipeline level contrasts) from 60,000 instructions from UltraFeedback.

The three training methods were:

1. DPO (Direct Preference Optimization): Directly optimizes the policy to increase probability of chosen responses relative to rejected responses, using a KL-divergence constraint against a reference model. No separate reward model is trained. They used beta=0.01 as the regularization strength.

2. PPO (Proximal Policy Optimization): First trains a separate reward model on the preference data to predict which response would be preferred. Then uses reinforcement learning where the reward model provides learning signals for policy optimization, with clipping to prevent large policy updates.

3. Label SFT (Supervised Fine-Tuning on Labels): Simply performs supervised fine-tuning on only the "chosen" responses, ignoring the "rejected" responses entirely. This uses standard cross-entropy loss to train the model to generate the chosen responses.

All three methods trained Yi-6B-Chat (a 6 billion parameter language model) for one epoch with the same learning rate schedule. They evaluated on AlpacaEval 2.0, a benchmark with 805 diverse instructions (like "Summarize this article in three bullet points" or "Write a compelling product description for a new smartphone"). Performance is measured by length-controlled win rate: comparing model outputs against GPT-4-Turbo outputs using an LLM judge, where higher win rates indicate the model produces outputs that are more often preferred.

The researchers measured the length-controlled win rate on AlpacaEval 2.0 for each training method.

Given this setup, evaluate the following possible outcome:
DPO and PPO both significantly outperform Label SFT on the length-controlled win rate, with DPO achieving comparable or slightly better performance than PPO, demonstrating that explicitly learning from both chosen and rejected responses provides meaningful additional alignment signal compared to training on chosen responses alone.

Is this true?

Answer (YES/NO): NO